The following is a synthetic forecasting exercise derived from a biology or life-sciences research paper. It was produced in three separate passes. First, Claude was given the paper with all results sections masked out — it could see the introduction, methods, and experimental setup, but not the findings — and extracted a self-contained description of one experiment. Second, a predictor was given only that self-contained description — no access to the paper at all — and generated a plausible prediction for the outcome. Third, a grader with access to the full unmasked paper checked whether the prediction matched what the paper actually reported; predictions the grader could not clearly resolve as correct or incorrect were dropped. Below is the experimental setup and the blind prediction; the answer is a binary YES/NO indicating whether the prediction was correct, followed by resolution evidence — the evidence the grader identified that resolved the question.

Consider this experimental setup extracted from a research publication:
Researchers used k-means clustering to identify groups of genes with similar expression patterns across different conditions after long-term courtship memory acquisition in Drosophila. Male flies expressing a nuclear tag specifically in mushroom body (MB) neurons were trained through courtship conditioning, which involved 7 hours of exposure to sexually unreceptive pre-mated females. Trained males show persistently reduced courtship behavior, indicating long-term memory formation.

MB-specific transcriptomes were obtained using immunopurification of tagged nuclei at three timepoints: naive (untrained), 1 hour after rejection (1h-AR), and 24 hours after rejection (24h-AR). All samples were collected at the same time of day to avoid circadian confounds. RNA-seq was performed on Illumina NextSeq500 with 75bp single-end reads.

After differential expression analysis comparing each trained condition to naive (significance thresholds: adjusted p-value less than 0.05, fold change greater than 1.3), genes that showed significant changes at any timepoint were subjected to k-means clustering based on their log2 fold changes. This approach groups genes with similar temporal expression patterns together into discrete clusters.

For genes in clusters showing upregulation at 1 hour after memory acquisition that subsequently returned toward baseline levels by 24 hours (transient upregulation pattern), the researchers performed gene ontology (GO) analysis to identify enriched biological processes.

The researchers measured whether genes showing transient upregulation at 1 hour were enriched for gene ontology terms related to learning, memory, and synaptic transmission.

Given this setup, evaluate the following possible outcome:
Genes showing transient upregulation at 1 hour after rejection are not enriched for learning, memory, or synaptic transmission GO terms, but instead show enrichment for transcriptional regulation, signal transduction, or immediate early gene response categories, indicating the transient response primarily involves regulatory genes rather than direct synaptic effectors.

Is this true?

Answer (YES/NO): NO